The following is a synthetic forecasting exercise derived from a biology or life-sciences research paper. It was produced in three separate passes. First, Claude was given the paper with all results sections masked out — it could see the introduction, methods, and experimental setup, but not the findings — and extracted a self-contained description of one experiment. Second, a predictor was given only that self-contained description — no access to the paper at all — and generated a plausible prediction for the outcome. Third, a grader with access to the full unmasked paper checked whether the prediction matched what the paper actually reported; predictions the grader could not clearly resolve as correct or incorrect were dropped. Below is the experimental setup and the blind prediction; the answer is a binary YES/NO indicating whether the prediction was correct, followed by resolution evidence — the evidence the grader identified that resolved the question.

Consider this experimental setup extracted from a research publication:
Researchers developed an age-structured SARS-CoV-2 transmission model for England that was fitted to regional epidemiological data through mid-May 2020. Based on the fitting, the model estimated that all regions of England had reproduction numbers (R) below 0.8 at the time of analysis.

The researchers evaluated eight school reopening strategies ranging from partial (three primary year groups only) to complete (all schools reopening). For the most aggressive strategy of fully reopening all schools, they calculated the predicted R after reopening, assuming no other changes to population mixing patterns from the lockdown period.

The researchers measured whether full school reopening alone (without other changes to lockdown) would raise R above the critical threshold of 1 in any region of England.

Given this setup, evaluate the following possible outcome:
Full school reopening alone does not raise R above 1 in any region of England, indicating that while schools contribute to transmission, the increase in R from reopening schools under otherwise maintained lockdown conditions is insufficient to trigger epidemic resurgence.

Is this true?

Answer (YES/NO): NO